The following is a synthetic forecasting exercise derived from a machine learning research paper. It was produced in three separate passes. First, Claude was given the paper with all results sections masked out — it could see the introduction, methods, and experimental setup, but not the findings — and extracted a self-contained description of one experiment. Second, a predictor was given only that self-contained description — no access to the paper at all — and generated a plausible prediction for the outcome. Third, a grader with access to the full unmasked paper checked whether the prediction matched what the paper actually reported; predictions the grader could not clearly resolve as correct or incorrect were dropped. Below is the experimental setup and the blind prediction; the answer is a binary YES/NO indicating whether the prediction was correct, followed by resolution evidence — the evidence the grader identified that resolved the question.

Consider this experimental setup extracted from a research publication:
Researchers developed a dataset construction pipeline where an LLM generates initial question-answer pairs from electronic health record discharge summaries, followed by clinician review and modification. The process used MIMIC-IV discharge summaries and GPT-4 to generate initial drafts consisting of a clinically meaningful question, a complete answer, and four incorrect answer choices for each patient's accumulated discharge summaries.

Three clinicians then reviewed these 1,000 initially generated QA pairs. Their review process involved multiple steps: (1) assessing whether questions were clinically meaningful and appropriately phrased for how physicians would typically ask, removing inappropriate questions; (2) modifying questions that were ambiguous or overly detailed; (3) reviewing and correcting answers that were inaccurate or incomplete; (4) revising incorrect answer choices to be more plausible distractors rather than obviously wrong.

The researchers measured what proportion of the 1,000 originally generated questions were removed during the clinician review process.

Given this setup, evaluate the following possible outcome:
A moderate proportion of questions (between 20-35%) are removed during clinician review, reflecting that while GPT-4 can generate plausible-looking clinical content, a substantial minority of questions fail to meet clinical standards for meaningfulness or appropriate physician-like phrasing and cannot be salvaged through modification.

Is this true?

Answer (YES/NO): NO